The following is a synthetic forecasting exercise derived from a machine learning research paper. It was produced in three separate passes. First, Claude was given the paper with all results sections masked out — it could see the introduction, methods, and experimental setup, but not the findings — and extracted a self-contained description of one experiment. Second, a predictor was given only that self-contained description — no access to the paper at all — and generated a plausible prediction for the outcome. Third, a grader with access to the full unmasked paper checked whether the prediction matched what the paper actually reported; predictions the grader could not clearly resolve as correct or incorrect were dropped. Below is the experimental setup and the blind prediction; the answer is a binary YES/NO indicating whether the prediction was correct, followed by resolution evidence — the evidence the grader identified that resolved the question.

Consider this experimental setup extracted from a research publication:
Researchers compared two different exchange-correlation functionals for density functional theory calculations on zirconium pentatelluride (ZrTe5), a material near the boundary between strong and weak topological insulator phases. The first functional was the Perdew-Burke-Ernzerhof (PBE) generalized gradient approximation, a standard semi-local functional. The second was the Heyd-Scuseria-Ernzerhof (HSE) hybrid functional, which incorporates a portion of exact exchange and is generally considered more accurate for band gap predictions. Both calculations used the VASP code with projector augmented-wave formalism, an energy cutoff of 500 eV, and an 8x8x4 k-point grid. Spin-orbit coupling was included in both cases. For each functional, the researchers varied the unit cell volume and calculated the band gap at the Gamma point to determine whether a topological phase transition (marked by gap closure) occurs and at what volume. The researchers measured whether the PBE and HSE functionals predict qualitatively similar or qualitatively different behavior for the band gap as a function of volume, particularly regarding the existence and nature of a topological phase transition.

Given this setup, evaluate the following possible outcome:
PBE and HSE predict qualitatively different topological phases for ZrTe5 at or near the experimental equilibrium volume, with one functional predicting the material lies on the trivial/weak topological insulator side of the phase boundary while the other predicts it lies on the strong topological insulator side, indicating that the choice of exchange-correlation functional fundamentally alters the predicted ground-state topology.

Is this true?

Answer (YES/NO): NO